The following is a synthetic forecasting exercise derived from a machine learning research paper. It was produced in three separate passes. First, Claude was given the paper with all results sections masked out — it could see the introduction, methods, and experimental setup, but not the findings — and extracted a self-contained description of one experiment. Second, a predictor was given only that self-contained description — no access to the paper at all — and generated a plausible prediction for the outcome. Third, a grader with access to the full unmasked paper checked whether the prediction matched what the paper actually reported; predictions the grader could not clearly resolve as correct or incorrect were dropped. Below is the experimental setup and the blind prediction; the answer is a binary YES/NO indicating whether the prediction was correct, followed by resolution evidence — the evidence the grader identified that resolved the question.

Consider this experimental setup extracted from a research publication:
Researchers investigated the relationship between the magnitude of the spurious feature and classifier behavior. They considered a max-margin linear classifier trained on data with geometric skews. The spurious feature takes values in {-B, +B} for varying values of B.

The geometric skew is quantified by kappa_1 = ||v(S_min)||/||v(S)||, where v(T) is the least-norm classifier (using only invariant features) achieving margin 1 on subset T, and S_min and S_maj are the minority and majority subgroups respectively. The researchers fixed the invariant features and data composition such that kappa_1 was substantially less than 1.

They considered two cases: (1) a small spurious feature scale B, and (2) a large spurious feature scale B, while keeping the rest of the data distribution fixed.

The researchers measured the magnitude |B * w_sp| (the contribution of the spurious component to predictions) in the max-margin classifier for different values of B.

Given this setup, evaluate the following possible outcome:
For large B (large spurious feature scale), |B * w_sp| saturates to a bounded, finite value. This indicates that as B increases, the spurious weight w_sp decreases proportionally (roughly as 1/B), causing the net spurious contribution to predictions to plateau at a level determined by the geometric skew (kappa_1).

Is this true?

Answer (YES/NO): YES